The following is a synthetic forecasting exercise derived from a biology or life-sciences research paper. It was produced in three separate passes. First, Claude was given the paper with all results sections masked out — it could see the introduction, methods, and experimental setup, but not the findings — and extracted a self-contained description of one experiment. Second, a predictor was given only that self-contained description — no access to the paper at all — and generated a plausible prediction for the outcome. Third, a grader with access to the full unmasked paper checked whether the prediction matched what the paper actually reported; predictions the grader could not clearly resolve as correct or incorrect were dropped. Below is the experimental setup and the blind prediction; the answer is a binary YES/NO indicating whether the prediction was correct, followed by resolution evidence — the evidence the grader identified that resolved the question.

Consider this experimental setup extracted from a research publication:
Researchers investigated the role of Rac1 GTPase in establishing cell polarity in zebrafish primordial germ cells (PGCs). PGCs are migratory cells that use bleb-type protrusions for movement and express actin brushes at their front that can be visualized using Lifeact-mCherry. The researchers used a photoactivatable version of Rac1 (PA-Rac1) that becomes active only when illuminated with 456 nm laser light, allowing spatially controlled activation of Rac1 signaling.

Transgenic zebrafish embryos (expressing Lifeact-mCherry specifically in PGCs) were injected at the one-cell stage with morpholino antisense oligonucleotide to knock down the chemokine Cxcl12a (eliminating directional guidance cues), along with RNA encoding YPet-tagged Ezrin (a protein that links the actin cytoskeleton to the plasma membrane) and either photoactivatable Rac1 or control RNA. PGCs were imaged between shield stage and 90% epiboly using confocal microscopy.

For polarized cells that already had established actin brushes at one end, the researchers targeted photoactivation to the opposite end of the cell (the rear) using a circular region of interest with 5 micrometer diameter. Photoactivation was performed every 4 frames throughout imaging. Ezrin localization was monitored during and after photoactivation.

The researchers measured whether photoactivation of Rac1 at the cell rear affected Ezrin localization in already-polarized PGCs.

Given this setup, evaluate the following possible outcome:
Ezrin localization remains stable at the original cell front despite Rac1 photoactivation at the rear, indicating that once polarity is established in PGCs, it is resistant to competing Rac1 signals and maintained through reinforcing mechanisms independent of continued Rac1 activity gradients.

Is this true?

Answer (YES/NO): NO